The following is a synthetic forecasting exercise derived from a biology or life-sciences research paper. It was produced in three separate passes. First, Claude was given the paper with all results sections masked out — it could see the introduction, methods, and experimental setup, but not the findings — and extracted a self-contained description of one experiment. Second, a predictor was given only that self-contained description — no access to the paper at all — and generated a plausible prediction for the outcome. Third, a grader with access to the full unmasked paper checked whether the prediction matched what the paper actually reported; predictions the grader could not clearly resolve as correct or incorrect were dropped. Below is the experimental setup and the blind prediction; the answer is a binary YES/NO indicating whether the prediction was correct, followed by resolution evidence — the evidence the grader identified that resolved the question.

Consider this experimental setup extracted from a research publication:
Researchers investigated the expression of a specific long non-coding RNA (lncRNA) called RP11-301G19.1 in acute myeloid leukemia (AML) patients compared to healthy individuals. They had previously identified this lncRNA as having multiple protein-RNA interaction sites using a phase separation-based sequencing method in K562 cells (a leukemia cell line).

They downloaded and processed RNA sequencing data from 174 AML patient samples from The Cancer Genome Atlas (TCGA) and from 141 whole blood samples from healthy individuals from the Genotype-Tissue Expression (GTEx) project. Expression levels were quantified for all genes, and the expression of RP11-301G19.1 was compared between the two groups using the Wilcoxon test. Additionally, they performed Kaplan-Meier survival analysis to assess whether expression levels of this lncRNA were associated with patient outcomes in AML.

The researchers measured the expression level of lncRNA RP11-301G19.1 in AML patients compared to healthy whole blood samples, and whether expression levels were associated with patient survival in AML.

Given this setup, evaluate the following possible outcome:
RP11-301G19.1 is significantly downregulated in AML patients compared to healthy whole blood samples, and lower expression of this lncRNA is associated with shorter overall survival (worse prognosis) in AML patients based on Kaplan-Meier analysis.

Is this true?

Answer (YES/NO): NO